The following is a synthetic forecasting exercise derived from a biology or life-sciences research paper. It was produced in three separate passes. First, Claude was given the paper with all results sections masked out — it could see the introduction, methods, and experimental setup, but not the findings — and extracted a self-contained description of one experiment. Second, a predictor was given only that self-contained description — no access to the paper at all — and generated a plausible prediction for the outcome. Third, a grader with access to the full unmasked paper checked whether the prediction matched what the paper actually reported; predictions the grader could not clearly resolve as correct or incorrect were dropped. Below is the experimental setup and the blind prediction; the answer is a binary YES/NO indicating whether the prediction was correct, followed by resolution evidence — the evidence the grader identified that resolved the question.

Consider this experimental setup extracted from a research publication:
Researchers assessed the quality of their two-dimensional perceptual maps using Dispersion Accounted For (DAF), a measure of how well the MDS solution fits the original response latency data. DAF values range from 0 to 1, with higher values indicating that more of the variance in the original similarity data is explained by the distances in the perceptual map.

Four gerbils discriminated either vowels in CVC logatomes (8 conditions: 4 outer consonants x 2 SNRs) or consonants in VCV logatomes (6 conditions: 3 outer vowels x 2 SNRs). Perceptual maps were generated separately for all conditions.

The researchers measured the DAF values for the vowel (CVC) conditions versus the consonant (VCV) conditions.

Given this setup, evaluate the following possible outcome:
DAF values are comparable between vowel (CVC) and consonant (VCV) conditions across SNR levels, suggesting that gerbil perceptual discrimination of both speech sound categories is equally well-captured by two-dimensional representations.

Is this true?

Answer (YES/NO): NO